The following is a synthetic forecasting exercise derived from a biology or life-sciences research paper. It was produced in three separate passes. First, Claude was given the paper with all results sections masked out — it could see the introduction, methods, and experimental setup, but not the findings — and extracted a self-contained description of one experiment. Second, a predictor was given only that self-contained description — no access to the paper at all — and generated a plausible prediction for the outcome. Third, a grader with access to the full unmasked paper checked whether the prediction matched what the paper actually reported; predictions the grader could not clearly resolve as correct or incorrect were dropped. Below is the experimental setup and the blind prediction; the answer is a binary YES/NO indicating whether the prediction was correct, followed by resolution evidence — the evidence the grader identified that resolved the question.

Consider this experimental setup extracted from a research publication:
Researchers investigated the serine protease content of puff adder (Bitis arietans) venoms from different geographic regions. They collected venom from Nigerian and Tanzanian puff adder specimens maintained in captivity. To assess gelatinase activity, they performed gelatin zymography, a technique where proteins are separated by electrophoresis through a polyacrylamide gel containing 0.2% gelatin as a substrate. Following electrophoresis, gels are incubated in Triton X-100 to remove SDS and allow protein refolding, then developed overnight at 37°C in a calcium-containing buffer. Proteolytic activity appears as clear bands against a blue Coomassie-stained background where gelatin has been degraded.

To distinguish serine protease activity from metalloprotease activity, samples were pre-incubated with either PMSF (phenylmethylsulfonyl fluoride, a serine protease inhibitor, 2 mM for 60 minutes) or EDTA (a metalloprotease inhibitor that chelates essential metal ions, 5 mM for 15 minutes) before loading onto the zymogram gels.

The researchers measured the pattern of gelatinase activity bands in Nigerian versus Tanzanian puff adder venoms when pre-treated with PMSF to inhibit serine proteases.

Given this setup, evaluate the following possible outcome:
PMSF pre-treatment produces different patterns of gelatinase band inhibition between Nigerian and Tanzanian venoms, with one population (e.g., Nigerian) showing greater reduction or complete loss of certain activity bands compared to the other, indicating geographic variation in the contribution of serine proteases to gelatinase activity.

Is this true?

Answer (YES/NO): NO